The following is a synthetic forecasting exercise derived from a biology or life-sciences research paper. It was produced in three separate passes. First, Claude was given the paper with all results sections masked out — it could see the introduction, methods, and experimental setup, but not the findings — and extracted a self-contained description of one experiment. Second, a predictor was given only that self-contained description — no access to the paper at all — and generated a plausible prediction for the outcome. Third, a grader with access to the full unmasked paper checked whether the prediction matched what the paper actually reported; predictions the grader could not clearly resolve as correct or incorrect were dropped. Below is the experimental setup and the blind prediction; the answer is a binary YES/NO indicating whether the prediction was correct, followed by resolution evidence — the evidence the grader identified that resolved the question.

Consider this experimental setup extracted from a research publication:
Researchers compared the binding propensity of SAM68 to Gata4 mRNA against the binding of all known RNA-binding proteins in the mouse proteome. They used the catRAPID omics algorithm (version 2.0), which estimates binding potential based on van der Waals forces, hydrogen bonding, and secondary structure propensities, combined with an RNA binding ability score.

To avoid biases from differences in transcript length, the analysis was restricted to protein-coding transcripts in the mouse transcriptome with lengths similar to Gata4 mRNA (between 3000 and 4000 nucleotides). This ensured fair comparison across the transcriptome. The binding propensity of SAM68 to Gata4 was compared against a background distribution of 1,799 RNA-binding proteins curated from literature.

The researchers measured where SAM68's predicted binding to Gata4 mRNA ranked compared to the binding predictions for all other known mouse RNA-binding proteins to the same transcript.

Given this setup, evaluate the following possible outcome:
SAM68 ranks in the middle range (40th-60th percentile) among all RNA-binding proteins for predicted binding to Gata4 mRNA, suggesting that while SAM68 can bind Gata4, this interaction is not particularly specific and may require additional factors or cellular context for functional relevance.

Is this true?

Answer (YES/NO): NO